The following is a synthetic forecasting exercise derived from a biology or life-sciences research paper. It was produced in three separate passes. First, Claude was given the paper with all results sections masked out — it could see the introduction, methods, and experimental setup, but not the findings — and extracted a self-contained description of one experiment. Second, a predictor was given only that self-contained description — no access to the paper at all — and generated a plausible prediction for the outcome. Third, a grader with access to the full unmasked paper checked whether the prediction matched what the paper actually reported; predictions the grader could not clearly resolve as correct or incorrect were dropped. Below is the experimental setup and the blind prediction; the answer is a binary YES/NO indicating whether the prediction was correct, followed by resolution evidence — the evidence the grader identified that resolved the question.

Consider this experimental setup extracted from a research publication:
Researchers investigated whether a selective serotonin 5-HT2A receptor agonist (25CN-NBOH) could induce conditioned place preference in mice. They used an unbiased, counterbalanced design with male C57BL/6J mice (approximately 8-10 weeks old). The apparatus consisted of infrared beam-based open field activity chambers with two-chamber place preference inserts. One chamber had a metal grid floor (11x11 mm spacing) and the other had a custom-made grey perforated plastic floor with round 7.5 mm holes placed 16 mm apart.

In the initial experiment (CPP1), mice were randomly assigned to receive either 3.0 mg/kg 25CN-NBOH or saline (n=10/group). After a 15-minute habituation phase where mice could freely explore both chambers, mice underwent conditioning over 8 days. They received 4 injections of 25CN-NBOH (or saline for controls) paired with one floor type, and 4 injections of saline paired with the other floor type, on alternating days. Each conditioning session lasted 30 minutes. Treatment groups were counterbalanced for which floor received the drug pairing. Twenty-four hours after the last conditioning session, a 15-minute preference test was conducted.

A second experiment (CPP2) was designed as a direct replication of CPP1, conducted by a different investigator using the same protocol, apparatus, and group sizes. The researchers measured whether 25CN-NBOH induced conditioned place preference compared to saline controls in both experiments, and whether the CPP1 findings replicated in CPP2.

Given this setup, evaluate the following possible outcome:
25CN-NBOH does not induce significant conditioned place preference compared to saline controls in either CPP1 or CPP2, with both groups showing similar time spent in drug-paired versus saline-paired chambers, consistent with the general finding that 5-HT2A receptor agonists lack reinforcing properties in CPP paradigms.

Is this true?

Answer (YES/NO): NO